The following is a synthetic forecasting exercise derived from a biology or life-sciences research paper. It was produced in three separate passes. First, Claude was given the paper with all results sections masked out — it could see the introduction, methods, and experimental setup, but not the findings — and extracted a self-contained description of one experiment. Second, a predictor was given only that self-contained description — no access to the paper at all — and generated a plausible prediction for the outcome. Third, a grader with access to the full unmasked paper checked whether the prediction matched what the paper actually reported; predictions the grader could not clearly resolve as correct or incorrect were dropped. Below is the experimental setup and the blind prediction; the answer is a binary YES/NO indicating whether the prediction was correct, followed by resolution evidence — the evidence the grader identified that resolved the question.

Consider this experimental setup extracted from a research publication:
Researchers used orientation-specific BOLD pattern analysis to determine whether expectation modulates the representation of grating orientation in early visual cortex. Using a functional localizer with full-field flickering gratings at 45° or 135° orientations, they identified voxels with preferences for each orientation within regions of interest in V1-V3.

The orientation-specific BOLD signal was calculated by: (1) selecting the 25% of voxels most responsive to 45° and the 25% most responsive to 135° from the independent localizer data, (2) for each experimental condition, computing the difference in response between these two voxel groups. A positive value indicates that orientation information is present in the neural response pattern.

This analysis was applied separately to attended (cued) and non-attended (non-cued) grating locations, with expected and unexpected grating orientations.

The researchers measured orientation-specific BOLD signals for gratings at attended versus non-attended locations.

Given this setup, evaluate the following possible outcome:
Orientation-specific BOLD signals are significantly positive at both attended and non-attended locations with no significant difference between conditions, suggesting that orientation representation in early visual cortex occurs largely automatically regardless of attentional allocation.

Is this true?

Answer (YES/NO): NO